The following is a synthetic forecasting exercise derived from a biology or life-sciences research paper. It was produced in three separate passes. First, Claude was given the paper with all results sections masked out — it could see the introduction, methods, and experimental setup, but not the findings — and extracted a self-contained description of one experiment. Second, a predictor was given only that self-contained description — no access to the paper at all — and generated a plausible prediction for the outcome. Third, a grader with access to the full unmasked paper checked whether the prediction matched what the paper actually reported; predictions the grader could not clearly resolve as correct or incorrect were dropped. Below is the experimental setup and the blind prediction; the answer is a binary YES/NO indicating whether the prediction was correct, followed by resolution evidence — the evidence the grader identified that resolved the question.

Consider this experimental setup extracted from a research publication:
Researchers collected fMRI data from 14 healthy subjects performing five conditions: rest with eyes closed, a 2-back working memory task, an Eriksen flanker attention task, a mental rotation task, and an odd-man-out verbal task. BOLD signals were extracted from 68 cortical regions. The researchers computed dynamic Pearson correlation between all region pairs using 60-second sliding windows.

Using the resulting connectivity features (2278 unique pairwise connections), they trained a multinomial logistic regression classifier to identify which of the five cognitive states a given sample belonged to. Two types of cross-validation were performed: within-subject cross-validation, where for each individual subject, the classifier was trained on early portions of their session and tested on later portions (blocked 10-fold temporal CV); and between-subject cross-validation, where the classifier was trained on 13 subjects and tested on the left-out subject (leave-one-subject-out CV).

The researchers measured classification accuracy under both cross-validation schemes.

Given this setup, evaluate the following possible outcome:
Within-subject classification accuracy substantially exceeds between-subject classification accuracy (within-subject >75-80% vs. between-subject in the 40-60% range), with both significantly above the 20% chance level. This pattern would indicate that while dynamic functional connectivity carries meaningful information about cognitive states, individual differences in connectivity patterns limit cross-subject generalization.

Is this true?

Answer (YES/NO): YES